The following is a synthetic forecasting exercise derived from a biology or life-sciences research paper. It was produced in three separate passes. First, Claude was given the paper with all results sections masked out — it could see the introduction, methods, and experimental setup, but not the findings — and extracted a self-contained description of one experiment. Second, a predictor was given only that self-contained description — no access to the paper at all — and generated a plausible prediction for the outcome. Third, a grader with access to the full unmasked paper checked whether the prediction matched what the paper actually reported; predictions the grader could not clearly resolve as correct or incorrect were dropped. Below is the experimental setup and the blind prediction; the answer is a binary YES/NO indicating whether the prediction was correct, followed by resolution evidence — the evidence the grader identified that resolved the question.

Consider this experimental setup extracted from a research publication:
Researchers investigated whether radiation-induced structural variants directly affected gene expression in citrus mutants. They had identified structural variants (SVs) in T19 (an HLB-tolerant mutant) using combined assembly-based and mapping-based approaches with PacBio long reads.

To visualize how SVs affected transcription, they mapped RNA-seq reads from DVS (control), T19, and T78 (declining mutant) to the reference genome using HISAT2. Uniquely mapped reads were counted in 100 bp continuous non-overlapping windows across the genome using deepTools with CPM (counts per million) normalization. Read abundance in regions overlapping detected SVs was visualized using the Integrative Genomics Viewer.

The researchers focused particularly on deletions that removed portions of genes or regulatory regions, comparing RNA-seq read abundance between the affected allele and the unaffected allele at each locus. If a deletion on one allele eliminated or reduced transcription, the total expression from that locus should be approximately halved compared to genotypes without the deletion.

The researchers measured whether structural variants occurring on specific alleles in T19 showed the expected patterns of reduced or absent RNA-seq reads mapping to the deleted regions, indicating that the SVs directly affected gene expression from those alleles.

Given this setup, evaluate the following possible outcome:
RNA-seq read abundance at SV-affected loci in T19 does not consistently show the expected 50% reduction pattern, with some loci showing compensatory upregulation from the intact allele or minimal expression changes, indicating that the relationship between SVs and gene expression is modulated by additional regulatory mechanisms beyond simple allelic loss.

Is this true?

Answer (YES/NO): NO